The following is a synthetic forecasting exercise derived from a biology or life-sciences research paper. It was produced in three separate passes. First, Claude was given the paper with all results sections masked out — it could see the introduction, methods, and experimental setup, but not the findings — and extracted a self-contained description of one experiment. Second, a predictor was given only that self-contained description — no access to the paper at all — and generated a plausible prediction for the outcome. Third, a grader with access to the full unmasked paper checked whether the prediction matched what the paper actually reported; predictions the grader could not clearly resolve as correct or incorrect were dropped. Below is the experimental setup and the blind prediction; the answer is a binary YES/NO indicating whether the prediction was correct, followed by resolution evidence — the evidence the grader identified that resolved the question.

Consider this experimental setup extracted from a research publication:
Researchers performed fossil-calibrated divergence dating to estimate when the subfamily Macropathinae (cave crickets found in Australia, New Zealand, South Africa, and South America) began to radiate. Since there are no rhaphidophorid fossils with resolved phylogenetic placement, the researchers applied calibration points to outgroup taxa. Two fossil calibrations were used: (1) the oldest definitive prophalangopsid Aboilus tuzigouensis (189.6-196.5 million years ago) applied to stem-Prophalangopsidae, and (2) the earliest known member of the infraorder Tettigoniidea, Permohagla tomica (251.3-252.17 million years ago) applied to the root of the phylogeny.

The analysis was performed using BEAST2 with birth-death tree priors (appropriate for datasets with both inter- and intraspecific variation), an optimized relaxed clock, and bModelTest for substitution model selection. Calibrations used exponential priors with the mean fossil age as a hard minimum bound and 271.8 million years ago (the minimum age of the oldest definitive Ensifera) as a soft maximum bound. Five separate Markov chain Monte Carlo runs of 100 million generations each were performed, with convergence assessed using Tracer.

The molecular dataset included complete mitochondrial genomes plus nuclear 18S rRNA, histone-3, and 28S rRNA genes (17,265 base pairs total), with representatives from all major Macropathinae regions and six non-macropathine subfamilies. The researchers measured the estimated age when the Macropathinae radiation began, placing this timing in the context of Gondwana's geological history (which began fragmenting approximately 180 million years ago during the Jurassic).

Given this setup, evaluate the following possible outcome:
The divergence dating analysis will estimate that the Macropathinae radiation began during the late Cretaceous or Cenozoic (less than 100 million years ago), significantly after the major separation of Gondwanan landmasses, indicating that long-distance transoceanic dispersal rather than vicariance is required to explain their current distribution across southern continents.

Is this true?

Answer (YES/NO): NO